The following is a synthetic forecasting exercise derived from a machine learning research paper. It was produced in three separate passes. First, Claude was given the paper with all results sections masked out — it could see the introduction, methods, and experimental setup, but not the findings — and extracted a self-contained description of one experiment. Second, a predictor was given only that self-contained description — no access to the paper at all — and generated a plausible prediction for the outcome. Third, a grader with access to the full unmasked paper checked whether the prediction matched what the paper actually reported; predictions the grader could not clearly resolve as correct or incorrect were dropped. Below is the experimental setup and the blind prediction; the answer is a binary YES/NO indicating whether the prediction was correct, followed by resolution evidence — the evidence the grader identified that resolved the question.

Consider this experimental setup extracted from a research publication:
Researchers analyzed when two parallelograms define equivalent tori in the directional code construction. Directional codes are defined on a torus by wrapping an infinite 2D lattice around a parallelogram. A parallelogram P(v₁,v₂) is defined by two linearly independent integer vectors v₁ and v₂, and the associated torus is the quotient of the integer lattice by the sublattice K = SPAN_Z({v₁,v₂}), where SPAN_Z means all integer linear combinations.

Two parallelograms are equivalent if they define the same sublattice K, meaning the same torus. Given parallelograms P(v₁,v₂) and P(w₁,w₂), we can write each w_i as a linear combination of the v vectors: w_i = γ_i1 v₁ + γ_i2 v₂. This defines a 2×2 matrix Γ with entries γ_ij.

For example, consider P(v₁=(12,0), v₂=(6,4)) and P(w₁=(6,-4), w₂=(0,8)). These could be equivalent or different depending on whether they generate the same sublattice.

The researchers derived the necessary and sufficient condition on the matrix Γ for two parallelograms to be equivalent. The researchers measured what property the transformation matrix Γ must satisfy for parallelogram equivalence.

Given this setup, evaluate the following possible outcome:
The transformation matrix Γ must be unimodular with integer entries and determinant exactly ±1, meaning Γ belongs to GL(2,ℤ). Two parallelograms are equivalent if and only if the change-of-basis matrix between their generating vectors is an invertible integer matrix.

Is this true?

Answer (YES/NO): YES